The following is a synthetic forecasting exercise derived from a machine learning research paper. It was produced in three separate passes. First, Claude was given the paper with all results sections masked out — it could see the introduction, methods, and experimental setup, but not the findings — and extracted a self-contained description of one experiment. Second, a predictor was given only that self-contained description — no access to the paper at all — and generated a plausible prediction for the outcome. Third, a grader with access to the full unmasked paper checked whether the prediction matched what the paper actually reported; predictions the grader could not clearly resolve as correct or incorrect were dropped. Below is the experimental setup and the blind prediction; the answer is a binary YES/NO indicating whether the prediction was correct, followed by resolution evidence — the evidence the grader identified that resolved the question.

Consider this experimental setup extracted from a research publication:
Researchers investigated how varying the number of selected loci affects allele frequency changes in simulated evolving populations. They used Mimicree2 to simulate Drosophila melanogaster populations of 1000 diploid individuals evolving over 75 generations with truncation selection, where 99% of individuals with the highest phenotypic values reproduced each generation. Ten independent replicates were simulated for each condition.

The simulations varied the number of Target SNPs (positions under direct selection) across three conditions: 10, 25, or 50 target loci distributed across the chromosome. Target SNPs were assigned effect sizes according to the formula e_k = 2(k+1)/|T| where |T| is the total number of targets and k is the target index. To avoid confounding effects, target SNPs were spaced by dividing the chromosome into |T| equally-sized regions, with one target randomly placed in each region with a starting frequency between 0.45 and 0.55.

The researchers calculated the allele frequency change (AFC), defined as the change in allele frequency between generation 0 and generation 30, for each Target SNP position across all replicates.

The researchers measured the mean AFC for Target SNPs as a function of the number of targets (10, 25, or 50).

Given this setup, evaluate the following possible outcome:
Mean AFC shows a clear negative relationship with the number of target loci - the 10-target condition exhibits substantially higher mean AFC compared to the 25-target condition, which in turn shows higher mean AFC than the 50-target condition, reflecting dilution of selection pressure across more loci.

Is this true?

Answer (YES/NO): YES